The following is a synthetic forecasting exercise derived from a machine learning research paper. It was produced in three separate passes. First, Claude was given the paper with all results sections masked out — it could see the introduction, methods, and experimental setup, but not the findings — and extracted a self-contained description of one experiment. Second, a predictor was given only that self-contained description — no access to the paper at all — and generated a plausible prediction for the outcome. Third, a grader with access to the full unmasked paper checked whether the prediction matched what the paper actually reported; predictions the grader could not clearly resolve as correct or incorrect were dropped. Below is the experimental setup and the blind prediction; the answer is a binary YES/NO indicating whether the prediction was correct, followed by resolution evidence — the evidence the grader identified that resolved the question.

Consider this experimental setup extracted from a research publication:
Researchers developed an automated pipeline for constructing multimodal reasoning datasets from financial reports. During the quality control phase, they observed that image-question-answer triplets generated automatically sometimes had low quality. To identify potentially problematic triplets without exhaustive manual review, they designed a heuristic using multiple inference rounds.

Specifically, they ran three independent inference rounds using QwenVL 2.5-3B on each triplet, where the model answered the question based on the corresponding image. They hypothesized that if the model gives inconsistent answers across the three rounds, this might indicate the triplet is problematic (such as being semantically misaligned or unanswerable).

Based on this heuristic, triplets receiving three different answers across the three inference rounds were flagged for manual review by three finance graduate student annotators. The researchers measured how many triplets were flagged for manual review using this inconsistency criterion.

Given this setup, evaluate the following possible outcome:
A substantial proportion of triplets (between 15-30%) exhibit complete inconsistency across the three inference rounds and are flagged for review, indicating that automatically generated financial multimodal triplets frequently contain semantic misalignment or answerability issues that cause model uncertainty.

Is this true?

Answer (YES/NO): NO